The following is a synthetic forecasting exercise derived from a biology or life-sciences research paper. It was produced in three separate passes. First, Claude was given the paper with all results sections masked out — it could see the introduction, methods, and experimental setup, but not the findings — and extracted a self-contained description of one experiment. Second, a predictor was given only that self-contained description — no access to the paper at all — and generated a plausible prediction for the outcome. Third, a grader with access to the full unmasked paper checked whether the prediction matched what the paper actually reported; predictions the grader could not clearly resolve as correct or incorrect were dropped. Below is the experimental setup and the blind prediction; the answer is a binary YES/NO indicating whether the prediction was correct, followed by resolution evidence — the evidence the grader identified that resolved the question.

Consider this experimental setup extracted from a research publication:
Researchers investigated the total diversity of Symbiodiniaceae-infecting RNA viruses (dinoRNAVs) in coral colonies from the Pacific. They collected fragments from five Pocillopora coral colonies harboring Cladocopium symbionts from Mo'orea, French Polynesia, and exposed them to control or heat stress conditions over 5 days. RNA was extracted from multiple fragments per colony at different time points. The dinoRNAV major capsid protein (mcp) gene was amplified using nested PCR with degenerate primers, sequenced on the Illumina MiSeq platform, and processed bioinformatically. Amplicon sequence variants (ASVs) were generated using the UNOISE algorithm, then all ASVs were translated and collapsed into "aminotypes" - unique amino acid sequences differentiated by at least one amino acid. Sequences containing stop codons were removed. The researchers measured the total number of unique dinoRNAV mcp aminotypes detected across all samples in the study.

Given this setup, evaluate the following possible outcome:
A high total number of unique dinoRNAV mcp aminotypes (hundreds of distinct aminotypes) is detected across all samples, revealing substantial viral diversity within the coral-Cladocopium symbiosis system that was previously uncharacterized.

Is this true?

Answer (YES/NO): NO